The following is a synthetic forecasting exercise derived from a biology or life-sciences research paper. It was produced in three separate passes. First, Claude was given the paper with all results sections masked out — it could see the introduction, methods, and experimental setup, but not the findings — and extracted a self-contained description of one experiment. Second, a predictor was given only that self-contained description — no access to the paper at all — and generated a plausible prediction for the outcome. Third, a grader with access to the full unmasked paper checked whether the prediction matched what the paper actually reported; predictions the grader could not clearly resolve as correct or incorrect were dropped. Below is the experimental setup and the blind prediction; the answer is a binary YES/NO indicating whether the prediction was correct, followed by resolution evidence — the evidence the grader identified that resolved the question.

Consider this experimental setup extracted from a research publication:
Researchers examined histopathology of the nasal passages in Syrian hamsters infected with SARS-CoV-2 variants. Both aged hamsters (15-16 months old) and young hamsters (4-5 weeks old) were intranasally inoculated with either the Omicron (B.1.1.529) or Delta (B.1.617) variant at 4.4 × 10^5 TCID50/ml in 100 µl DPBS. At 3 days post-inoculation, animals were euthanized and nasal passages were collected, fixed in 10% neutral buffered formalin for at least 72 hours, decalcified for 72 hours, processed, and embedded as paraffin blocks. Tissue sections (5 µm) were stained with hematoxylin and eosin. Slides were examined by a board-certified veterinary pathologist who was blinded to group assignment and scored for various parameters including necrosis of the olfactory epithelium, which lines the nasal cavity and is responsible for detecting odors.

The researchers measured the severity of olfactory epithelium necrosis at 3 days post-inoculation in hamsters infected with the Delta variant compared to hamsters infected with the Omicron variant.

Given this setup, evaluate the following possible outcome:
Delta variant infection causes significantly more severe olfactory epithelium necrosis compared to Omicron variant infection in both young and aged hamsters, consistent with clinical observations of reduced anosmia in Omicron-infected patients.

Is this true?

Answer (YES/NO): YES